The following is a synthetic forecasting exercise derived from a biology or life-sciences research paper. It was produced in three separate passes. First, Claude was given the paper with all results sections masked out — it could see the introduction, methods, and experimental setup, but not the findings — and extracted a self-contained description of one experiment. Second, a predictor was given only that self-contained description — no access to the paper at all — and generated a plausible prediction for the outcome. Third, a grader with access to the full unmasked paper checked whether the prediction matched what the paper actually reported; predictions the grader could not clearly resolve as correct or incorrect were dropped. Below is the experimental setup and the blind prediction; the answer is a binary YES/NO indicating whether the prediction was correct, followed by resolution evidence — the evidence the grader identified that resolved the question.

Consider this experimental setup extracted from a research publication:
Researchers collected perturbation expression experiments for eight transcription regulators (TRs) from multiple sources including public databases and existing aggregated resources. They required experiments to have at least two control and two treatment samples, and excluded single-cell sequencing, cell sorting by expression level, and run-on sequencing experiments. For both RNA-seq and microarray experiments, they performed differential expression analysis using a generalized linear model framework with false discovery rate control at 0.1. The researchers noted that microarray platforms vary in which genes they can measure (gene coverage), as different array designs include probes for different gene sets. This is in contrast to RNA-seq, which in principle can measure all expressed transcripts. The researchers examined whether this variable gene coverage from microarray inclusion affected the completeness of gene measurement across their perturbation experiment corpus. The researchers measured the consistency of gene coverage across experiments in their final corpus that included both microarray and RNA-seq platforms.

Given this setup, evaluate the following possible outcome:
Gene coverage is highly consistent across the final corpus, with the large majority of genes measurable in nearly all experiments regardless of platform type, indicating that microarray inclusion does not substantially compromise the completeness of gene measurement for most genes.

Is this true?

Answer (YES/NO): NO